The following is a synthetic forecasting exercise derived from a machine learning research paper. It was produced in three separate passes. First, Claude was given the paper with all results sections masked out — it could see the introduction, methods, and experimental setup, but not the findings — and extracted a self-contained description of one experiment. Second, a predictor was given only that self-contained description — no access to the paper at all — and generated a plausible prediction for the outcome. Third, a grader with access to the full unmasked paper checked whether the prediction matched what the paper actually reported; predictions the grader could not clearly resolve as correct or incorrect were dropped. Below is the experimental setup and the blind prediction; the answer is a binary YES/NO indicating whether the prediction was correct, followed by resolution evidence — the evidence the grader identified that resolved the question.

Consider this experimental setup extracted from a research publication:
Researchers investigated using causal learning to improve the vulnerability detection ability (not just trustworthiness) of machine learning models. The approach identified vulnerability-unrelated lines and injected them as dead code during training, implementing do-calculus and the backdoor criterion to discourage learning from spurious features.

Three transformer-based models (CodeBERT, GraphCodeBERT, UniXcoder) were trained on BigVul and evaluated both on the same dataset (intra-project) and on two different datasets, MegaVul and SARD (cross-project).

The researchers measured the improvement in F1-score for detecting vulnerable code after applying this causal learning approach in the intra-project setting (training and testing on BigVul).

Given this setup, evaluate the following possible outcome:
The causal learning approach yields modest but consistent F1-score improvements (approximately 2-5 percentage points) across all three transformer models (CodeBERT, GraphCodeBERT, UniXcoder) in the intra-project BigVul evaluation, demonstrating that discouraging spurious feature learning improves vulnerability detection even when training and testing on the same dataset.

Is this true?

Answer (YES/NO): NO